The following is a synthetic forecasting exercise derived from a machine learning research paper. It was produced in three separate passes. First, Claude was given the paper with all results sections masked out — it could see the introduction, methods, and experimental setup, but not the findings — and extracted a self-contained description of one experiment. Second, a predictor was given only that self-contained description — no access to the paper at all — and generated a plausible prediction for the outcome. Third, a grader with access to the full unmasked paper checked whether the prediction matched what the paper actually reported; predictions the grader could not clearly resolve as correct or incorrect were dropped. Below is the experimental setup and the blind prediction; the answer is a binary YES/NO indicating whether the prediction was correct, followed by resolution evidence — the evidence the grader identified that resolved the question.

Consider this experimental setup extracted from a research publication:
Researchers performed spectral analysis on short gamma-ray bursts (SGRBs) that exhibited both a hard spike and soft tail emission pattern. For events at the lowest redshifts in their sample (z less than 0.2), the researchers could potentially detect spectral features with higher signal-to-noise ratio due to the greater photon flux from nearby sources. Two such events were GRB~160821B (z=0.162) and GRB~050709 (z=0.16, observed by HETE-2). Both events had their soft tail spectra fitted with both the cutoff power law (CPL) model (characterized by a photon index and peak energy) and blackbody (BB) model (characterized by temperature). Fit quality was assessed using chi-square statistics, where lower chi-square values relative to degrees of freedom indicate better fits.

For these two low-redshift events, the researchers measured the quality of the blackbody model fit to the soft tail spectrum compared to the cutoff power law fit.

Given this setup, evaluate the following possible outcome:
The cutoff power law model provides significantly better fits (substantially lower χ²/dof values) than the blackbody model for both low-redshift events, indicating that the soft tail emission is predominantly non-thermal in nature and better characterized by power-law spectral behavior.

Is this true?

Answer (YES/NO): NO